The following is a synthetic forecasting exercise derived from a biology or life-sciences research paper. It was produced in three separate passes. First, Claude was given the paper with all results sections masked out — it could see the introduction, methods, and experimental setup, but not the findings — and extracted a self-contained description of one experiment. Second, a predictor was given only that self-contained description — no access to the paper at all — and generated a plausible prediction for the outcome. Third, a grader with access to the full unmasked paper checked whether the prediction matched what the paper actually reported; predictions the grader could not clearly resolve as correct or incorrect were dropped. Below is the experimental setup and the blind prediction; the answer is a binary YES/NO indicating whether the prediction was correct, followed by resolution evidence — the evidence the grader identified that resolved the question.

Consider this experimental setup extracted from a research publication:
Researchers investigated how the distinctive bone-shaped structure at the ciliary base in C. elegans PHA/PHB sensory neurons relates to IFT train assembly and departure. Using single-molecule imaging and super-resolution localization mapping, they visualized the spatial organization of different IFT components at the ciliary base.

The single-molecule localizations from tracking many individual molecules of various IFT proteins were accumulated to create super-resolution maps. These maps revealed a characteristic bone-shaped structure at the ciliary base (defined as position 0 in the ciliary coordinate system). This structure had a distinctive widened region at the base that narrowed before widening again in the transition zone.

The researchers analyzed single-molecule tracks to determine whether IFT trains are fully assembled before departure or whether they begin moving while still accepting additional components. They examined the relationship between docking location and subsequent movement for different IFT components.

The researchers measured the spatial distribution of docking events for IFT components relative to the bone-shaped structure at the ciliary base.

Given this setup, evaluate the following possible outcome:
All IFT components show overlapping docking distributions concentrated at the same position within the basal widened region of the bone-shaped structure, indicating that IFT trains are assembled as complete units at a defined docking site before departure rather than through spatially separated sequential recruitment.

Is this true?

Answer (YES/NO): NO